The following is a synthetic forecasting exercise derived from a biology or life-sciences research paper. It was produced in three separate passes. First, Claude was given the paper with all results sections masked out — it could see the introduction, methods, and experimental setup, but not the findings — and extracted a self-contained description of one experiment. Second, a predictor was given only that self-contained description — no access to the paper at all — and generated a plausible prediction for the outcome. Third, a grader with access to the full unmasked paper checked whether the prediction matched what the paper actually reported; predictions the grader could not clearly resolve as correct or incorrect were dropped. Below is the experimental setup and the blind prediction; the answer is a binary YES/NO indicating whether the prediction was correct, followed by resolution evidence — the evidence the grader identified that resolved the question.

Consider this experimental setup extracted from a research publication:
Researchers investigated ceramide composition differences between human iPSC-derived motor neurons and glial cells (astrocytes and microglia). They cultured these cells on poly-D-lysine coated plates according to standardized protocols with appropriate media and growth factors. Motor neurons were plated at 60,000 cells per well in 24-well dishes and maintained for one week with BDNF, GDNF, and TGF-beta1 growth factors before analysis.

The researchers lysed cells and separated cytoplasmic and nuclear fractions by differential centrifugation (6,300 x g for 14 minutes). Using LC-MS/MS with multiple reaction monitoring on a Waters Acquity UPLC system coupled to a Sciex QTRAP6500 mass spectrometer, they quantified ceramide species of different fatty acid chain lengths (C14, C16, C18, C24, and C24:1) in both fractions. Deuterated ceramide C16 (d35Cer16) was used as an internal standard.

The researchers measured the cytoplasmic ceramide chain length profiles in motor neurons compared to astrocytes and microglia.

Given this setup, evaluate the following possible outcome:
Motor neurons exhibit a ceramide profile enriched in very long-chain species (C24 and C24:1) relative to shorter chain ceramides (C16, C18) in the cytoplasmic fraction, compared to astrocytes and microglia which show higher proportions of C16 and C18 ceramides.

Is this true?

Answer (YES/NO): NO